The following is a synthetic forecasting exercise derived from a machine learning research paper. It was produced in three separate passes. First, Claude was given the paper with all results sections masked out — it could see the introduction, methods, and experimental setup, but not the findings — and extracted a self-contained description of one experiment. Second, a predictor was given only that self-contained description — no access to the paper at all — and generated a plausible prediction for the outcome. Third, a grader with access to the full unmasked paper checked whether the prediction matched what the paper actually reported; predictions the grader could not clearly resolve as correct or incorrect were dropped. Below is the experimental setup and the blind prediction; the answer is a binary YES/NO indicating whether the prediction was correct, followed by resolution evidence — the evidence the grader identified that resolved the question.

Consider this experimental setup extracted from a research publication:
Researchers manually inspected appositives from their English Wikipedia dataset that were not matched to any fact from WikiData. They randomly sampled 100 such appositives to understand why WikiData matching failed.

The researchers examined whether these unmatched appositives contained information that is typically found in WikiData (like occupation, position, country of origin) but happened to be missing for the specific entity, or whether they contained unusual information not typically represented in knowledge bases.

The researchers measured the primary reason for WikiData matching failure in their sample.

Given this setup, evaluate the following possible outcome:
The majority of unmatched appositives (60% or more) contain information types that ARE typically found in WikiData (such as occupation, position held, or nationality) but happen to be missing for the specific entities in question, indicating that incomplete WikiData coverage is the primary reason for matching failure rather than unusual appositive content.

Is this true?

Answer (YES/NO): YES